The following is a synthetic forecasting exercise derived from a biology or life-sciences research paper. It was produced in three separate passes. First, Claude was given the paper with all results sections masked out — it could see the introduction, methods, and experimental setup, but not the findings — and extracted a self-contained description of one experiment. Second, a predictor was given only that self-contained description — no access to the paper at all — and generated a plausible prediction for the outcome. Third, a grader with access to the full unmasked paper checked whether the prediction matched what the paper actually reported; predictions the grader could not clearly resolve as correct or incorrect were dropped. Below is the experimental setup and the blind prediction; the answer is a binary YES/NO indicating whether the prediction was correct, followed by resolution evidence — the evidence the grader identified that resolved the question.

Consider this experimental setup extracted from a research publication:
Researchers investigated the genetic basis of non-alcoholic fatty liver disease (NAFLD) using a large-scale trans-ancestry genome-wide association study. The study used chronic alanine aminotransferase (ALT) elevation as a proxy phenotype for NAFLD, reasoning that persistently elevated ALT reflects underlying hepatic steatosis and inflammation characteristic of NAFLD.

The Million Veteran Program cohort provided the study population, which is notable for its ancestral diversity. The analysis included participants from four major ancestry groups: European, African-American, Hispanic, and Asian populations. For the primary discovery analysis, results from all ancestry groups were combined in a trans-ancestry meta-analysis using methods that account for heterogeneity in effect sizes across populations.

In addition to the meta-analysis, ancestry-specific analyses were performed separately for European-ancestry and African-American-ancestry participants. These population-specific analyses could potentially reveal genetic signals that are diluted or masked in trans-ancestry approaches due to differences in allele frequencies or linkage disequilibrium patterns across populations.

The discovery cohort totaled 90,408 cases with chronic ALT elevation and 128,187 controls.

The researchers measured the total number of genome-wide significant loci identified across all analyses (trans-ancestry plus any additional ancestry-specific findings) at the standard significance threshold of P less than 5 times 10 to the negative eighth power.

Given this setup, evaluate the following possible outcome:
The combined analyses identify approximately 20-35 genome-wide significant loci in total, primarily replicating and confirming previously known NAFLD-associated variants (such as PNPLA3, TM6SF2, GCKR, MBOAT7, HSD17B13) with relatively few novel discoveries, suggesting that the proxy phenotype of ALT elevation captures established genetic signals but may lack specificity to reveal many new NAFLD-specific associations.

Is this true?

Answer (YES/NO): NO